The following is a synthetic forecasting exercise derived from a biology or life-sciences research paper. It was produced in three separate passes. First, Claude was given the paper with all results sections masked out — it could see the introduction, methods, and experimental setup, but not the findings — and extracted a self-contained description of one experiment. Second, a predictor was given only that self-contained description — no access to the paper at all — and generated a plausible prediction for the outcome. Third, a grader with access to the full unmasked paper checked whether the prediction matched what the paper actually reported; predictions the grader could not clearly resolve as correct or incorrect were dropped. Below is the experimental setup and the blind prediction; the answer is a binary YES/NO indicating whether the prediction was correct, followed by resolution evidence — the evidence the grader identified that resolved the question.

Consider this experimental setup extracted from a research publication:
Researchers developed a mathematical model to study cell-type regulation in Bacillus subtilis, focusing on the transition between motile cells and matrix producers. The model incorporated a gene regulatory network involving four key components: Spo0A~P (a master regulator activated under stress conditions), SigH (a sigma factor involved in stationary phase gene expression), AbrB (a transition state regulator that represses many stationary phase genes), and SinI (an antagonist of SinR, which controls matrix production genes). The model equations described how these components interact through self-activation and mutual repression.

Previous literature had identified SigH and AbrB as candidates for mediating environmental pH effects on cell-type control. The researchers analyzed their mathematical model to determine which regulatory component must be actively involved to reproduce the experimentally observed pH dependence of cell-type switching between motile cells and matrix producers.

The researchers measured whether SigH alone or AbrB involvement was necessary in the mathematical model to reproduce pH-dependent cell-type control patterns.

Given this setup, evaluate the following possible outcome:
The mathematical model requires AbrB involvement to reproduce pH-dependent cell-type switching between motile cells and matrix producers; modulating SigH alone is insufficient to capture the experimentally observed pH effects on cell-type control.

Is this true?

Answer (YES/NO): YES